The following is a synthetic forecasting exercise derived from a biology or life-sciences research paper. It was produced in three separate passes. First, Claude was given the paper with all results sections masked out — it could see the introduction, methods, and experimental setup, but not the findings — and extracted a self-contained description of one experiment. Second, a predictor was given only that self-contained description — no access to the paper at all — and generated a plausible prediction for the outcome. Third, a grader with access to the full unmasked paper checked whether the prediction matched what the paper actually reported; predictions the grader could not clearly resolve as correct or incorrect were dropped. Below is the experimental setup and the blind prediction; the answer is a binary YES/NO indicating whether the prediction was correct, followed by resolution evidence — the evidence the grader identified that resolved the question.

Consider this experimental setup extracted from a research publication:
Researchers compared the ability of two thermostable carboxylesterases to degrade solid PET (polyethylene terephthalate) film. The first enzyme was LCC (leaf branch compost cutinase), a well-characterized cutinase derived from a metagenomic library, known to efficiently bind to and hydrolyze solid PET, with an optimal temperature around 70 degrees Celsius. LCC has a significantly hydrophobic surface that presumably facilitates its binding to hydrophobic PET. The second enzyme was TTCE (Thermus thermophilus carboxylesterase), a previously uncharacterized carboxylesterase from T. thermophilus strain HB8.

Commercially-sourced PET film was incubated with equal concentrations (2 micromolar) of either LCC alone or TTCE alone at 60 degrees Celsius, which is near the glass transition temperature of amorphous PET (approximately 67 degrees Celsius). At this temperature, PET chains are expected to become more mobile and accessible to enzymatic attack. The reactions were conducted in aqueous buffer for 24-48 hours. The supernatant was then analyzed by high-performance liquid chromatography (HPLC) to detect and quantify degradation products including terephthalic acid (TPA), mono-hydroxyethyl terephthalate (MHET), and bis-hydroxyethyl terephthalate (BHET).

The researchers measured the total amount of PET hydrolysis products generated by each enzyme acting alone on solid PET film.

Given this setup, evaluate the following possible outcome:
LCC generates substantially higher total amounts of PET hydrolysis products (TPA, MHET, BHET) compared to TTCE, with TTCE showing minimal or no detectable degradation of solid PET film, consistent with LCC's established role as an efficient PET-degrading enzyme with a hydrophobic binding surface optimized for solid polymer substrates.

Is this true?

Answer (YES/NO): YES